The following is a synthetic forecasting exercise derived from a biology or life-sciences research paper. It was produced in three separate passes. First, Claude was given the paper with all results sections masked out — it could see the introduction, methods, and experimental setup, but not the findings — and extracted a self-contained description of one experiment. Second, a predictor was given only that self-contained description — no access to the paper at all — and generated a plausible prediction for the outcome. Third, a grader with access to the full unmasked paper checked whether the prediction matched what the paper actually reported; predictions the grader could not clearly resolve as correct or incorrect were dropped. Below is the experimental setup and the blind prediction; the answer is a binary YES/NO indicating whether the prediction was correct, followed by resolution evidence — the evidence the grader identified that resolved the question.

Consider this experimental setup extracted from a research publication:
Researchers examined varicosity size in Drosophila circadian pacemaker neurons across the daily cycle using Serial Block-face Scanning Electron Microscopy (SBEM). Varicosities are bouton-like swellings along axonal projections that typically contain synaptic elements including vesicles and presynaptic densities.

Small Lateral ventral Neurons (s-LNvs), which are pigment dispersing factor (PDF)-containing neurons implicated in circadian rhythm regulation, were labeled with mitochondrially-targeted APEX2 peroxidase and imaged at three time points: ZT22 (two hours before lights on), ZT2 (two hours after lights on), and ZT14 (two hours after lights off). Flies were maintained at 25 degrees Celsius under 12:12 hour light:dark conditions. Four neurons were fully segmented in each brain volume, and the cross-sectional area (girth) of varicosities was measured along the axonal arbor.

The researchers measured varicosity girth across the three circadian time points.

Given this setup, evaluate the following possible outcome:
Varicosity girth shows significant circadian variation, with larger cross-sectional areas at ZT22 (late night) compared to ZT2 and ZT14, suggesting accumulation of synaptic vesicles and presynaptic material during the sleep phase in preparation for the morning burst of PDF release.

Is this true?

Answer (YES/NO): NO